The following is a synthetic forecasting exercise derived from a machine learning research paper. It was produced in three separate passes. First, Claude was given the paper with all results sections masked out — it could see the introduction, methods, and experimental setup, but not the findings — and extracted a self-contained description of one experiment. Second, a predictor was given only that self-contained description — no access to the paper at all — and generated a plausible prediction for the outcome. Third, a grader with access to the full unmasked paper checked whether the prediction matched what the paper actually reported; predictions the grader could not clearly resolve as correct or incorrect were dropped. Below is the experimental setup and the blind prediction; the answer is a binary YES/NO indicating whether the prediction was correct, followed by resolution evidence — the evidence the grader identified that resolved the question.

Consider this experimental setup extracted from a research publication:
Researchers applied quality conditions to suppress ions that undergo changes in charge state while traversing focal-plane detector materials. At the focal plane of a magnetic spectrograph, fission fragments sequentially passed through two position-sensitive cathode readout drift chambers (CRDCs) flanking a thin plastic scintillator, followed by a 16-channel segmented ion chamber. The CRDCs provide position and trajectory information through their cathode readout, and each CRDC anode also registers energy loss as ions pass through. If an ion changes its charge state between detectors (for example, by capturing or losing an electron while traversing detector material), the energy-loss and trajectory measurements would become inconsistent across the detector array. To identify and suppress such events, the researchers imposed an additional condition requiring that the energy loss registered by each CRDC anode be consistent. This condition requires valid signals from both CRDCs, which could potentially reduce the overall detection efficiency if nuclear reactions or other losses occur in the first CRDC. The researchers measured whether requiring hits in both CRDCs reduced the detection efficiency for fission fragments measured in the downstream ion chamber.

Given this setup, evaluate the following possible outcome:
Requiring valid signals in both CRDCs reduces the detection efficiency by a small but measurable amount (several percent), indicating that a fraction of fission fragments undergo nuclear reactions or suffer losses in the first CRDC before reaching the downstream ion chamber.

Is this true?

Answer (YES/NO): NO